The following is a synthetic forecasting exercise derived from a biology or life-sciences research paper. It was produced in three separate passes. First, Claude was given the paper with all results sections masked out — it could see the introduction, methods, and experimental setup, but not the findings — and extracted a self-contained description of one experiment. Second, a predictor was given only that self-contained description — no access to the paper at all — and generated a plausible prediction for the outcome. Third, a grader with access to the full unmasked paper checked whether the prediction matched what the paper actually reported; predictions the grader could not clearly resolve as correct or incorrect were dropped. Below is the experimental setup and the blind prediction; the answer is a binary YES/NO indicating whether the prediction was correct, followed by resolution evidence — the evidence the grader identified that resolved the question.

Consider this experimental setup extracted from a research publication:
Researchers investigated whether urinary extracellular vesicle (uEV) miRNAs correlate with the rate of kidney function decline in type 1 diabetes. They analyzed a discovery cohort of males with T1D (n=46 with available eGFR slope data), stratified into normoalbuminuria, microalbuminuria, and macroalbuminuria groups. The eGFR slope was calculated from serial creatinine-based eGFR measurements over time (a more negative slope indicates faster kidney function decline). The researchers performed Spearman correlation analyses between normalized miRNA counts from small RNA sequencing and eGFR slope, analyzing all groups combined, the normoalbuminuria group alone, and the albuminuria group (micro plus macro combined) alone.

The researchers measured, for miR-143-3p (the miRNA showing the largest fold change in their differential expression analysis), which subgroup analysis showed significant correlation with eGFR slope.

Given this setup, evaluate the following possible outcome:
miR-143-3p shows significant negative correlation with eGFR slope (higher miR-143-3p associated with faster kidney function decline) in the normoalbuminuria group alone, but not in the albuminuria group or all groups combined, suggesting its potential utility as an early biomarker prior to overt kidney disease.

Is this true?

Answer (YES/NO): NO